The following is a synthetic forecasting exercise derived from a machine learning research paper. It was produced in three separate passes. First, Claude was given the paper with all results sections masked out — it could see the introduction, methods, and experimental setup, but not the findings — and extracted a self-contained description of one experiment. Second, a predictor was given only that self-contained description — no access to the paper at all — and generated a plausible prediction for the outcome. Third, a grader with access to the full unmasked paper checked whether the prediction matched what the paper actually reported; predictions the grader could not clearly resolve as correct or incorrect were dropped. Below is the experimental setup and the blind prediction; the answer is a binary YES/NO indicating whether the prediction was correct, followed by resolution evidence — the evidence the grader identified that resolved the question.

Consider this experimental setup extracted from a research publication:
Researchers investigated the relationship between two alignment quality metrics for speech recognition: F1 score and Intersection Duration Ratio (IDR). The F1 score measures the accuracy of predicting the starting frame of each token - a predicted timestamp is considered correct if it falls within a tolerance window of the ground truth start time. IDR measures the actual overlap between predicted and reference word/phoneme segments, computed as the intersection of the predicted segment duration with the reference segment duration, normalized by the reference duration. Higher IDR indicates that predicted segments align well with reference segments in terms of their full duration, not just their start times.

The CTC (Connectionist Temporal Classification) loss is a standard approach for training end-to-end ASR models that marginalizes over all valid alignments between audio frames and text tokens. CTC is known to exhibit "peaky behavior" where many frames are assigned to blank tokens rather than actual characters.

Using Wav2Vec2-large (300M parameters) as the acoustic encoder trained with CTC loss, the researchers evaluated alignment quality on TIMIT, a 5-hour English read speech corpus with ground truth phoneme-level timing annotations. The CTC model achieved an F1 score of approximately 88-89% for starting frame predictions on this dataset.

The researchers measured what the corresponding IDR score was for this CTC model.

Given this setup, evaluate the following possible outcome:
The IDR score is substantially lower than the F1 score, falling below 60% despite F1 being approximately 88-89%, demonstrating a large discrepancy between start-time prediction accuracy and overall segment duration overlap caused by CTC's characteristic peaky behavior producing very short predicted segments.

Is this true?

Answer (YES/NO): YES